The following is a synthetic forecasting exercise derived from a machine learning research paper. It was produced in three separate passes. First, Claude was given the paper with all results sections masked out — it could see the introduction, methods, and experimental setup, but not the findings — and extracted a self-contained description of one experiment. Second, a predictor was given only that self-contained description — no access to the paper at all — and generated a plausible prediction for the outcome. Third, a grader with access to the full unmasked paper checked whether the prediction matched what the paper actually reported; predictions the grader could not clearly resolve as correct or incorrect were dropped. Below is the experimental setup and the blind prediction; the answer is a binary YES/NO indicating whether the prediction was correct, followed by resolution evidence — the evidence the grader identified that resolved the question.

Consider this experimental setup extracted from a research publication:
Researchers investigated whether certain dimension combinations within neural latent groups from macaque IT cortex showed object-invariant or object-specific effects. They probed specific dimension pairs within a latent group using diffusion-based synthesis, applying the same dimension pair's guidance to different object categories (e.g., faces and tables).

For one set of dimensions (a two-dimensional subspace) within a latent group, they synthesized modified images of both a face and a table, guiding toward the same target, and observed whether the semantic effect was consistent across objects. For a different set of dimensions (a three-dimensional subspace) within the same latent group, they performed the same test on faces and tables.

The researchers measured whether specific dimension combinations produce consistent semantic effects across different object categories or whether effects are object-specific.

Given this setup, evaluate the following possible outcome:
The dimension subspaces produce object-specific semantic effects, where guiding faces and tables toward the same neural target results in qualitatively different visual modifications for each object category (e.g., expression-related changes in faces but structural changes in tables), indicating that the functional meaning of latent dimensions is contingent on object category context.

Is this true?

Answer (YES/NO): NO